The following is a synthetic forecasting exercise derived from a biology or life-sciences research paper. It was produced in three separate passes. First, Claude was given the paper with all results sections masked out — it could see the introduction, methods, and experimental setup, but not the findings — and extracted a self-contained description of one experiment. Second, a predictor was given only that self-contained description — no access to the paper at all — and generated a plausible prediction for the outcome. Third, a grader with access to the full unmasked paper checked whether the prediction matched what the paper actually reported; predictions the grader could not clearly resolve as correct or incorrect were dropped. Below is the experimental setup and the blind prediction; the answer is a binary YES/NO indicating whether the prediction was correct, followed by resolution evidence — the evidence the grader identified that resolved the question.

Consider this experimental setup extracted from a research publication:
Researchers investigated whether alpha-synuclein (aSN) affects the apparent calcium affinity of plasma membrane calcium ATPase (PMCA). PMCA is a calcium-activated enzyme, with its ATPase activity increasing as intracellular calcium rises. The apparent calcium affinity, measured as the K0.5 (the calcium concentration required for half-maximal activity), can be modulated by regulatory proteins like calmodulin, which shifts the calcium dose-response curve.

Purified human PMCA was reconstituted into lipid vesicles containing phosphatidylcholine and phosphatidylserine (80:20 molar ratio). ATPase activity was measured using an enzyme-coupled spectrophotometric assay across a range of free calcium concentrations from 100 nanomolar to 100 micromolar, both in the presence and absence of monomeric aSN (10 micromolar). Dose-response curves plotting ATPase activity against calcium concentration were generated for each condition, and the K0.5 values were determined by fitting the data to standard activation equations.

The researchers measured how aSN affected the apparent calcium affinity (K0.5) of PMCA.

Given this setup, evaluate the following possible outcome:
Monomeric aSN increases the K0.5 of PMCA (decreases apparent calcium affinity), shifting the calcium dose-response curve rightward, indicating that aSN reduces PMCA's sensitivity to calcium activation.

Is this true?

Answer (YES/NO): NO